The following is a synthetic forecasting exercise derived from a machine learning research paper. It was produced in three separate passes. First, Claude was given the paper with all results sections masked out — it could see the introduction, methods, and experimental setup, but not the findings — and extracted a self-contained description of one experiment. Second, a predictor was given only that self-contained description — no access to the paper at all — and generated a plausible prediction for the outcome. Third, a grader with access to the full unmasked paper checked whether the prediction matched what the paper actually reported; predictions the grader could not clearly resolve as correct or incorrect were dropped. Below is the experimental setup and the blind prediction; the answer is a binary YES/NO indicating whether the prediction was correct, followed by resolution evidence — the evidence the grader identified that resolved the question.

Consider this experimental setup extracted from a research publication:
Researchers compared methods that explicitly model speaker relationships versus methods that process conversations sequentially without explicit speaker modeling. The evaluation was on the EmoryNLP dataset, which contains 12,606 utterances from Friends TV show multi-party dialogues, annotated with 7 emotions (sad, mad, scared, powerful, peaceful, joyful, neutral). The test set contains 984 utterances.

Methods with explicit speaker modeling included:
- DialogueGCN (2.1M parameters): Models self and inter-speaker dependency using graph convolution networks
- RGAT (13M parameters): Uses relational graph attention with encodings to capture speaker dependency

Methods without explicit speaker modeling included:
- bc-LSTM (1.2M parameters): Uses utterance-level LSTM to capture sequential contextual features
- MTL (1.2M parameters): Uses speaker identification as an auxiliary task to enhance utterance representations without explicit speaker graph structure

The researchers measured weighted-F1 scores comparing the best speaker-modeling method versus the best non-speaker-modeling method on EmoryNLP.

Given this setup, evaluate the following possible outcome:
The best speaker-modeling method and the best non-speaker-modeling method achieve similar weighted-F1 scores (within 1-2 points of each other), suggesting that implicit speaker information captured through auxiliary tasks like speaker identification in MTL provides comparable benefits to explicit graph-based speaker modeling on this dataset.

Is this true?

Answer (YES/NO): YES